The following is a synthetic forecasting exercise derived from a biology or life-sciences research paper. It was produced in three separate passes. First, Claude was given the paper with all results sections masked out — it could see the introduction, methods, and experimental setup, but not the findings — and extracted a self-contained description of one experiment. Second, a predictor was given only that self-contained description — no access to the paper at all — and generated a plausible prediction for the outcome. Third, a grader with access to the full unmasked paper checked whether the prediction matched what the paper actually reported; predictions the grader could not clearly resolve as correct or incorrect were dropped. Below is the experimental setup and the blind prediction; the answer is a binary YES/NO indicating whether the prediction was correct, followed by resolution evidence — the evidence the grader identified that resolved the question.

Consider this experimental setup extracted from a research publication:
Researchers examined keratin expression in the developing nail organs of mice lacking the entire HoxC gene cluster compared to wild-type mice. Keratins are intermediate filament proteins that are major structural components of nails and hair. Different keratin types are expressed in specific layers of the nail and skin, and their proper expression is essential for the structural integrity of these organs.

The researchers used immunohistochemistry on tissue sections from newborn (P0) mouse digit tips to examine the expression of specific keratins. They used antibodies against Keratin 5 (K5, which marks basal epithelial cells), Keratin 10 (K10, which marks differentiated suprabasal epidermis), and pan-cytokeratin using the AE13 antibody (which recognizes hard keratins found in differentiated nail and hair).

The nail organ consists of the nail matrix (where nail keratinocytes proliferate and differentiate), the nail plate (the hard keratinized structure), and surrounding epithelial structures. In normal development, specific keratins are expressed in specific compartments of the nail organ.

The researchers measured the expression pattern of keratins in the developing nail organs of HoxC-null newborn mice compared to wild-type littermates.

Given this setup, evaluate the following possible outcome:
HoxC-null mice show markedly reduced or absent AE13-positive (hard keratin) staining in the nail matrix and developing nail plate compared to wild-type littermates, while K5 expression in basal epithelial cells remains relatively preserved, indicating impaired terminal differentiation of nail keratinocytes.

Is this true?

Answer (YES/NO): NO